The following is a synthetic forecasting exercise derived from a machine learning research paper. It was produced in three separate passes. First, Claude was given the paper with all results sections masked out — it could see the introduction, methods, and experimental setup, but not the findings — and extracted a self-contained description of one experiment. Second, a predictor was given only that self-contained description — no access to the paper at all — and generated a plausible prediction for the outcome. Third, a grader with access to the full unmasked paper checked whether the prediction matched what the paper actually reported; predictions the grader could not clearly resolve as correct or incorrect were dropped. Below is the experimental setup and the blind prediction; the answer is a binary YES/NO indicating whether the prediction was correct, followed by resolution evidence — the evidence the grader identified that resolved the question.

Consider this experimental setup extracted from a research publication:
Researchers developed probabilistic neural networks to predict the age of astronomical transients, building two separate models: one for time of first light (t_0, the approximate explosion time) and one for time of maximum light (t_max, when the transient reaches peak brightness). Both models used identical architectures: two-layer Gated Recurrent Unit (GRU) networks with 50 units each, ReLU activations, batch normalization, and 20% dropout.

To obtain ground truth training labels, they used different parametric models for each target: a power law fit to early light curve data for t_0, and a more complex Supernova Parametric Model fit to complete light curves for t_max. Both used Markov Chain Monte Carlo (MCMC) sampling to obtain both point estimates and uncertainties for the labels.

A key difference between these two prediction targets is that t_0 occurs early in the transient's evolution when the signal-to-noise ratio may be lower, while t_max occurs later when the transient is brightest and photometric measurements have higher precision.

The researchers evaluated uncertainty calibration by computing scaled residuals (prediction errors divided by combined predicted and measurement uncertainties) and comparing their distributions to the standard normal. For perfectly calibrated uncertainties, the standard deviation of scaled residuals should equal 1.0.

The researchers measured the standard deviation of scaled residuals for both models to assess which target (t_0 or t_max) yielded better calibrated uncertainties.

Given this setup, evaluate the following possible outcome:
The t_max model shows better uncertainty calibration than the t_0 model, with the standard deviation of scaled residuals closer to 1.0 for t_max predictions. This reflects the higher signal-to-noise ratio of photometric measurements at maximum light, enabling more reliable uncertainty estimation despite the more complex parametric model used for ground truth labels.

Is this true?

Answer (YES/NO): YES